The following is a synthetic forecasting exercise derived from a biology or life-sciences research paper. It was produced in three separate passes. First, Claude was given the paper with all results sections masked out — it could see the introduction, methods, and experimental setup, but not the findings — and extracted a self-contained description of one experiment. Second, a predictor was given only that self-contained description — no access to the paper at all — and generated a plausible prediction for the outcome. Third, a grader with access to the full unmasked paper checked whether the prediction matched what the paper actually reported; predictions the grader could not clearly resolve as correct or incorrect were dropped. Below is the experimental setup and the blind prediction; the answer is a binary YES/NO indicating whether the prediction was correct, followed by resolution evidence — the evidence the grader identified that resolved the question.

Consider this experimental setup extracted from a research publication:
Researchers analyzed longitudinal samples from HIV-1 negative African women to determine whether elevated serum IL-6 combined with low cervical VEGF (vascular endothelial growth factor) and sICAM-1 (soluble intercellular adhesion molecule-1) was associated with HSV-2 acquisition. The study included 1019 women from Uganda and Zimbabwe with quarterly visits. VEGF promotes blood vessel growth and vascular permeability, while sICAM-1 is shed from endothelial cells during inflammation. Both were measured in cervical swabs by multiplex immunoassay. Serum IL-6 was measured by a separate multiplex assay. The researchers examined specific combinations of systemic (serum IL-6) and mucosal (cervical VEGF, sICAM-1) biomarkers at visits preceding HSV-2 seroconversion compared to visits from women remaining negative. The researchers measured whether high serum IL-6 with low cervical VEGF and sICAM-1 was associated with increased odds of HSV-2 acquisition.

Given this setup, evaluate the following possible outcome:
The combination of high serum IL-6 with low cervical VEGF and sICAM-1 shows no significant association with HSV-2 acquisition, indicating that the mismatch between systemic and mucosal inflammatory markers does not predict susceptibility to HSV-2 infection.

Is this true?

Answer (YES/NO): NO